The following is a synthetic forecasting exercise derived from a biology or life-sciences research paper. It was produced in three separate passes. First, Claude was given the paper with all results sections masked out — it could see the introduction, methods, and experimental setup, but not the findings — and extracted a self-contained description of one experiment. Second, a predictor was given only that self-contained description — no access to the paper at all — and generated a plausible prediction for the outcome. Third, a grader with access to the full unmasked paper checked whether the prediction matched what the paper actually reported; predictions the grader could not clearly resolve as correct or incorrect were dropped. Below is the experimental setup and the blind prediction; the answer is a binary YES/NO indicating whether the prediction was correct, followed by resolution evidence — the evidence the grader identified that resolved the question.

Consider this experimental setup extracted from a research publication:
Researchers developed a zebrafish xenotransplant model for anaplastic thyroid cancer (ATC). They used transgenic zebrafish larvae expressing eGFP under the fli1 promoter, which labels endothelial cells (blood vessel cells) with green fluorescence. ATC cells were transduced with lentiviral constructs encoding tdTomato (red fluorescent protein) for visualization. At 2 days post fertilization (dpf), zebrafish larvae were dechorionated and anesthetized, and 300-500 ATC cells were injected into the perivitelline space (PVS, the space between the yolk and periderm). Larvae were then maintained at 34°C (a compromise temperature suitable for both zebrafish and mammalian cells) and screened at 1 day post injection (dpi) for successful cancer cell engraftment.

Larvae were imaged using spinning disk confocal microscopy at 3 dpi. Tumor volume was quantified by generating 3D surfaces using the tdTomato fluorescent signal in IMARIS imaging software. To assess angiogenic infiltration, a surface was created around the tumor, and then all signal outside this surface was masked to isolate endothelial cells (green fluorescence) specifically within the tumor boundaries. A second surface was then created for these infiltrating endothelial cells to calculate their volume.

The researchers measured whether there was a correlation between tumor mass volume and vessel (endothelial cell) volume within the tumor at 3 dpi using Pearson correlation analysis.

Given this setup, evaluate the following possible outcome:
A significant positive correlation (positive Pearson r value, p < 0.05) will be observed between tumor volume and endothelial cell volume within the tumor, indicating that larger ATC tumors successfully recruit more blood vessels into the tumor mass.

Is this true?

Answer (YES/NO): YES